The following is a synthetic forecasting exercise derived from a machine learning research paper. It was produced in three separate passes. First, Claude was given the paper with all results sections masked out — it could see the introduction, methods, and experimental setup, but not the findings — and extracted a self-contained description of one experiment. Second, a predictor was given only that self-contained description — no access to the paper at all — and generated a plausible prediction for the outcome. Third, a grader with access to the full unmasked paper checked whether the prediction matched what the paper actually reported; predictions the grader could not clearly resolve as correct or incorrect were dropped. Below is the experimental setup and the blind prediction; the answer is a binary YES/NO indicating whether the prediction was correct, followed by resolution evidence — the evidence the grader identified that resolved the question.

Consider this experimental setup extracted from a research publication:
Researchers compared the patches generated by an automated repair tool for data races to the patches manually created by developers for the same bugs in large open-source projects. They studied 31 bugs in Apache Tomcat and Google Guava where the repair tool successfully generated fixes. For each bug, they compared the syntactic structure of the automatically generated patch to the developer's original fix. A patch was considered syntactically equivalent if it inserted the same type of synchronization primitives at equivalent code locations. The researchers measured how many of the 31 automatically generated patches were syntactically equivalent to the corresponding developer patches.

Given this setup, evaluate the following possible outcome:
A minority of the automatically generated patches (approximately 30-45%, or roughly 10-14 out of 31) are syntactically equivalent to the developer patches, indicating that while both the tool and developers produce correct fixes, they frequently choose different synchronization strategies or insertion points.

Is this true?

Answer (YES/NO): NO